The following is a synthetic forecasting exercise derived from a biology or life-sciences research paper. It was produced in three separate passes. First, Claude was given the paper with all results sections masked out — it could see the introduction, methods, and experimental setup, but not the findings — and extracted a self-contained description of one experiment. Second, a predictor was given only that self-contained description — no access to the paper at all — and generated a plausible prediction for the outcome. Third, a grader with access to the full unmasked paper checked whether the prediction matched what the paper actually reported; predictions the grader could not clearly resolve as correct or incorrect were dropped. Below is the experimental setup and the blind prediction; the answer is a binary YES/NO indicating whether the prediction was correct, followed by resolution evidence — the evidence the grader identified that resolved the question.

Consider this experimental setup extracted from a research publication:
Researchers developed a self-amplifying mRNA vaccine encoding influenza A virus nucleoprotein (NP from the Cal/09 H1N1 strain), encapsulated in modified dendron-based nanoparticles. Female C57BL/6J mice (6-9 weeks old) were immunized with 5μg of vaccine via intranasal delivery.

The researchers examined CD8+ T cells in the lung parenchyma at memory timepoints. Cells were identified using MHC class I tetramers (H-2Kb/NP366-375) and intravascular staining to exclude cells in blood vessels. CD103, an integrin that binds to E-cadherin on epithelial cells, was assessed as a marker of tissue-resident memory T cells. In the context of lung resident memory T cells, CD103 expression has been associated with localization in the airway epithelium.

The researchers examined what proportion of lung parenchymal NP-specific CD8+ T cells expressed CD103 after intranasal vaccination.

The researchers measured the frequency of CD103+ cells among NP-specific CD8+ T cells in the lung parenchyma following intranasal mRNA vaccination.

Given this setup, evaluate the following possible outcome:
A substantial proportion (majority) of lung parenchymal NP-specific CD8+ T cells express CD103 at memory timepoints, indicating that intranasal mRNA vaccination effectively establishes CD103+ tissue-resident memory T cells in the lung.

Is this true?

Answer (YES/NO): YES